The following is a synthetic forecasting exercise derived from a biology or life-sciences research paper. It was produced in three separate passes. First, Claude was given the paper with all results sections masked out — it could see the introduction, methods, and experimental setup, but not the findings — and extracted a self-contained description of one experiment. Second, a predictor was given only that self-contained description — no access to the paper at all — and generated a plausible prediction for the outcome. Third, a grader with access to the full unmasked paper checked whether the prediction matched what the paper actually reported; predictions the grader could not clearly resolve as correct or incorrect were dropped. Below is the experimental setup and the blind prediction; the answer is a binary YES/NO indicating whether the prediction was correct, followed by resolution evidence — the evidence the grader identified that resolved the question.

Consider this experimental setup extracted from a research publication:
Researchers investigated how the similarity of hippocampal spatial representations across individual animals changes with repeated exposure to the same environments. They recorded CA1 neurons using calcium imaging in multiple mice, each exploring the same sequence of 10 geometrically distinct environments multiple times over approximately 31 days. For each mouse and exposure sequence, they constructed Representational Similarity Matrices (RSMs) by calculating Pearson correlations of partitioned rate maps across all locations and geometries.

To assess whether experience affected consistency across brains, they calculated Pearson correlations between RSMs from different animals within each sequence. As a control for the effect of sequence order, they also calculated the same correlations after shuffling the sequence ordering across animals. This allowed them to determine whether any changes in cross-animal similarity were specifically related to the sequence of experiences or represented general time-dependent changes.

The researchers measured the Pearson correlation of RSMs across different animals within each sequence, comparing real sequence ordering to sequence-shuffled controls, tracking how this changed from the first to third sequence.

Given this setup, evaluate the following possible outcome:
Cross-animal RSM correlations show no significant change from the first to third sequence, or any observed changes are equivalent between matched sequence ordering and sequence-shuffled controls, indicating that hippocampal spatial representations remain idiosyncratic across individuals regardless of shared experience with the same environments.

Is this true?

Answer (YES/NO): NO